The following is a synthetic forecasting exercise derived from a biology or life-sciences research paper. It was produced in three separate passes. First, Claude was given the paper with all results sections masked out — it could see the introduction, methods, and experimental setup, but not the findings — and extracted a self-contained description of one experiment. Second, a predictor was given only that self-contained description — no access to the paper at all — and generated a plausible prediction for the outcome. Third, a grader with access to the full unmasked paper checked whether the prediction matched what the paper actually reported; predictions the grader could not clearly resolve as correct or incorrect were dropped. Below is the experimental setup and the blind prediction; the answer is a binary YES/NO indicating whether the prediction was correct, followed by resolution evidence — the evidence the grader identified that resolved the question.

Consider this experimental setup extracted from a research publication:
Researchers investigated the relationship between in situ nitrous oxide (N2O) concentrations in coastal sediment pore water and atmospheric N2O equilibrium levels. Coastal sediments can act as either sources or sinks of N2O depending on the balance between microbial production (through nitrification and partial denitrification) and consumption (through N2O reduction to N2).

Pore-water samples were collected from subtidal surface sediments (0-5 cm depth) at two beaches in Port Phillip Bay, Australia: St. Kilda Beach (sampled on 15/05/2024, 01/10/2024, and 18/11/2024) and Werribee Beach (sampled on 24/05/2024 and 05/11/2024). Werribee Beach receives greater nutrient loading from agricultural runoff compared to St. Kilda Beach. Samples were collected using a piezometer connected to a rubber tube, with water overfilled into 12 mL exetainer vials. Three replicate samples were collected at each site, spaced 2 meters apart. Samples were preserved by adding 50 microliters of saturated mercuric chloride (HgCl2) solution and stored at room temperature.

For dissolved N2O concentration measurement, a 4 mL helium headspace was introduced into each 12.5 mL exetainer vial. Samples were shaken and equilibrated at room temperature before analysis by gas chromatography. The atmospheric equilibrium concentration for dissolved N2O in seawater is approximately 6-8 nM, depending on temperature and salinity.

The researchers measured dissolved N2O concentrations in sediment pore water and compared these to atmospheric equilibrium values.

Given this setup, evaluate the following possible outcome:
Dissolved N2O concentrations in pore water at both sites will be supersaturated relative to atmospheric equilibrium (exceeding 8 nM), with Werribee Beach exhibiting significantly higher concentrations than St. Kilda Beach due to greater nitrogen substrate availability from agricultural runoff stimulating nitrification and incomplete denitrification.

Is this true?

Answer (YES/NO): NO